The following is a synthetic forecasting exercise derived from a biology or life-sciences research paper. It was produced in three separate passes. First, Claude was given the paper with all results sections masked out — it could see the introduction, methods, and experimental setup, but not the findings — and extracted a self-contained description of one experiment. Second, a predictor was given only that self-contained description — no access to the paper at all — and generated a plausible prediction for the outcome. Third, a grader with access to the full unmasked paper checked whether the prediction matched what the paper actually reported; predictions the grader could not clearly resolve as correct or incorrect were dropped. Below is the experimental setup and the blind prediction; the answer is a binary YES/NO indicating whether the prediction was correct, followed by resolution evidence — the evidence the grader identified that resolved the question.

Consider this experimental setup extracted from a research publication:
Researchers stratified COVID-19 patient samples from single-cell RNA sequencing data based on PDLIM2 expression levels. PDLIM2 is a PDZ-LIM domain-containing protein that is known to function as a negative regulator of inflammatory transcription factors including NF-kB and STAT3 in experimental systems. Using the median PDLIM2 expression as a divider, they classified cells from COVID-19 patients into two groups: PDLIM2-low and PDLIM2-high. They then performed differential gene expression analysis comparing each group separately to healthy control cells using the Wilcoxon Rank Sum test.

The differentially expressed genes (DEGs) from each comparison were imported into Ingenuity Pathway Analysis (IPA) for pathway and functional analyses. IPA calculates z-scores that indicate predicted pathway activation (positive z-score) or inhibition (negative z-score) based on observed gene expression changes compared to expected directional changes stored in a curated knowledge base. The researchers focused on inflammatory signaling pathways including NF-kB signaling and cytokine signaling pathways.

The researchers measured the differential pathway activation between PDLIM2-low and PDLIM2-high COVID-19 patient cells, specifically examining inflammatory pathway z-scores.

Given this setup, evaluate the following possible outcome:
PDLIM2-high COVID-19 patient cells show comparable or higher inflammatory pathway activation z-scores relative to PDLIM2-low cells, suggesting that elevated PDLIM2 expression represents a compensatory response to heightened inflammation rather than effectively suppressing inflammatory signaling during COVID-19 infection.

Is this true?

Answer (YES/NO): NO